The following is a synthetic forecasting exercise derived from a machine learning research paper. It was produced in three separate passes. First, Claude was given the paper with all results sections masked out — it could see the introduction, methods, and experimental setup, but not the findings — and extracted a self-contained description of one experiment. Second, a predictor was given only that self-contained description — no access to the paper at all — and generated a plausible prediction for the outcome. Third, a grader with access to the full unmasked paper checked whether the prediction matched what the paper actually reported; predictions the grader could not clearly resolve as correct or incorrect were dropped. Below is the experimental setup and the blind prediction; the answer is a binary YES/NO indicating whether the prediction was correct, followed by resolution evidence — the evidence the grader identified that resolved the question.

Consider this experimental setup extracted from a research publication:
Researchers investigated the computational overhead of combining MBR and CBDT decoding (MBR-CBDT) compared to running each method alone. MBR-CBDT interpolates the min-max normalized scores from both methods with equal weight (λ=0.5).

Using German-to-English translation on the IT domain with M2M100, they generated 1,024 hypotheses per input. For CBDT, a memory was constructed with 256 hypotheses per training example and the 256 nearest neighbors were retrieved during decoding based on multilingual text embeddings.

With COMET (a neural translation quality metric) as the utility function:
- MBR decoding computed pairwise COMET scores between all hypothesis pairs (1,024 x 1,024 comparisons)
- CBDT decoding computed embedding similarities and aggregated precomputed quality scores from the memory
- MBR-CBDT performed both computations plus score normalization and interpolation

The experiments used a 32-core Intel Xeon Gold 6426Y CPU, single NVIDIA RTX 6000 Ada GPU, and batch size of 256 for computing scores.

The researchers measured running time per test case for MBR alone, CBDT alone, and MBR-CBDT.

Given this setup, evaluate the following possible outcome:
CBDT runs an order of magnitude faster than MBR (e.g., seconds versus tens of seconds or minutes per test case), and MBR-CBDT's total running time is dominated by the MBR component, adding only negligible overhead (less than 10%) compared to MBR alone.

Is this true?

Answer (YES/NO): NO